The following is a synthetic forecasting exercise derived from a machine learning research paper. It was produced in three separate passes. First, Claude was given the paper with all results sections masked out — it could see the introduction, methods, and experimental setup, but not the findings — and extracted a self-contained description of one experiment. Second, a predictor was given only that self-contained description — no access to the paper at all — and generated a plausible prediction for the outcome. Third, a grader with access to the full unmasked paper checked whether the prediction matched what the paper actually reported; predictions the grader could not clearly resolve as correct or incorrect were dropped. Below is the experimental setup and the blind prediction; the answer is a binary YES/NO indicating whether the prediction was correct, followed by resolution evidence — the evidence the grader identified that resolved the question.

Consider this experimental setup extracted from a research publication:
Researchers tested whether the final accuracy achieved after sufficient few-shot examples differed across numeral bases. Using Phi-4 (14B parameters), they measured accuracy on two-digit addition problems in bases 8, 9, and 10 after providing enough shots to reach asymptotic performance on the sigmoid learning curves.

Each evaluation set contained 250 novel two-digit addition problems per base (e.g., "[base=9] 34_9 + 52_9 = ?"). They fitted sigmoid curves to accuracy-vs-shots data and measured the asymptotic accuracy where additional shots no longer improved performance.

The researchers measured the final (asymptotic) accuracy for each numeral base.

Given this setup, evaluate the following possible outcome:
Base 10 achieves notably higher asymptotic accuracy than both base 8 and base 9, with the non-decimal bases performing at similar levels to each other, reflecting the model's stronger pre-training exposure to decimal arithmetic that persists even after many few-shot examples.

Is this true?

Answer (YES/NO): NO